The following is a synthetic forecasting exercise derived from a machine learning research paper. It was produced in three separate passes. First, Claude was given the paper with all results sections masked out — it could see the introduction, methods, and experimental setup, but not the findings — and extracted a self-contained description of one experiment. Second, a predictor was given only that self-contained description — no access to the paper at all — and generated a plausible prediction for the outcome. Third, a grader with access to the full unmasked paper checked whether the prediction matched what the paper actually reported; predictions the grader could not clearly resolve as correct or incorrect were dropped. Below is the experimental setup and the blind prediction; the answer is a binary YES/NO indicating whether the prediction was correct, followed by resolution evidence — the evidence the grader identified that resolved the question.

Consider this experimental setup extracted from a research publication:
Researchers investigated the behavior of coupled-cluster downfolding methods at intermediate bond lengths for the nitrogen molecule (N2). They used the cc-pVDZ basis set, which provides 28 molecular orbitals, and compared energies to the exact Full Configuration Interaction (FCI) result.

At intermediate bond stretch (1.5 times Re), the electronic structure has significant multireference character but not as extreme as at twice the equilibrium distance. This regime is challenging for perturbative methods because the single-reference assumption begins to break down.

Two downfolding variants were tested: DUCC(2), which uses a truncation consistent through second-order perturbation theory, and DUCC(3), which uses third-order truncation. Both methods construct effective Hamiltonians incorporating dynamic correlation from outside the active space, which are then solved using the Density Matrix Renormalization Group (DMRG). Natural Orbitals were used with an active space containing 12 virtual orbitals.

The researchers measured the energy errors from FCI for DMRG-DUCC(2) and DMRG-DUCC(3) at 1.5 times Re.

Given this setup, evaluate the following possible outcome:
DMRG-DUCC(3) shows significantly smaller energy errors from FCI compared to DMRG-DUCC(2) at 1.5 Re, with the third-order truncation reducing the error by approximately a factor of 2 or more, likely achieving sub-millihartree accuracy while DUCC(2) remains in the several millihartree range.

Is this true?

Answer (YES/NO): NO